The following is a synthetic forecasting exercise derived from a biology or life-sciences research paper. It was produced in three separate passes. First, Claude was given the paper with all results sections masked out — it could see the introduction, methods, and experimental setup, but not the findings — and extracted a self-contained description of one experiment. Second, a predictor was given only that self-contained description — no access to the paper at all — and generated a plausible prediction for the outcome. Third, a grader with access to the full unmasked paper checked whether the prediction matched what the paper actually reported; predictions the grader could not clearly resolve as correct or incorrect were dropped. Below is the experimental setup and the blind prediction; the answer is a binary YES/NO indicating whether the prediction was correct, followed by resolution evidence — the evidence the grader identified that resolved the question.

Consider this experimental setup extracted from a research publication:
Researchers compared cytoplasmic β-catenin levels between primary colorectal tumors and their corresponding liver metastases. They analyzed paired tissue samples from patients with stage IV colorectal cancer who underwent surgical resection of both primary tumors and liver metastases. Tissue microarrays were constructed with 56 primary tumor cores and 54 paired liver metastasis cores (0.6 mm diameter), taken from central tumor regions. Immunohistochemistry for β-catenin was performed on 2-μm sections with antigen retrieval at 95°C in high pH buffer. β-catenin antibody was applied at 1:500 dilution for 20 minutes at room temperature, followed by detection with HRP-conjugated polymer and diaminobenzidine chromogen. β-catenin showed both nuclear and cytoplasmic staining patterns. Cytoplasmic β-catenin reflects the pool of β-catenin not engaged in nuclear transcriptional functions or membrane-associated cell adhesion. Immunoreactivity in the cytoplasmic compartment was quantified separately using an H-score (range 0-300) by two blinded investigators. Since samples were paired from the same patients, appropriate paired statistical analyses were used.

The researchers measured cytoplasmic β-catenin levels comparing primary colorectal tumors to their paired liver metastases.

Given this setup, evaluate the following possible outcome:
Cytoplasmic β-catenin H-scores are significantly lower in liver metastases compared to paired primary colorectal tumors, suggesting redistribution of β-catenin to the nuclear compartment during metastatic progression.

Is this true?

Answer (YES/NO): YES